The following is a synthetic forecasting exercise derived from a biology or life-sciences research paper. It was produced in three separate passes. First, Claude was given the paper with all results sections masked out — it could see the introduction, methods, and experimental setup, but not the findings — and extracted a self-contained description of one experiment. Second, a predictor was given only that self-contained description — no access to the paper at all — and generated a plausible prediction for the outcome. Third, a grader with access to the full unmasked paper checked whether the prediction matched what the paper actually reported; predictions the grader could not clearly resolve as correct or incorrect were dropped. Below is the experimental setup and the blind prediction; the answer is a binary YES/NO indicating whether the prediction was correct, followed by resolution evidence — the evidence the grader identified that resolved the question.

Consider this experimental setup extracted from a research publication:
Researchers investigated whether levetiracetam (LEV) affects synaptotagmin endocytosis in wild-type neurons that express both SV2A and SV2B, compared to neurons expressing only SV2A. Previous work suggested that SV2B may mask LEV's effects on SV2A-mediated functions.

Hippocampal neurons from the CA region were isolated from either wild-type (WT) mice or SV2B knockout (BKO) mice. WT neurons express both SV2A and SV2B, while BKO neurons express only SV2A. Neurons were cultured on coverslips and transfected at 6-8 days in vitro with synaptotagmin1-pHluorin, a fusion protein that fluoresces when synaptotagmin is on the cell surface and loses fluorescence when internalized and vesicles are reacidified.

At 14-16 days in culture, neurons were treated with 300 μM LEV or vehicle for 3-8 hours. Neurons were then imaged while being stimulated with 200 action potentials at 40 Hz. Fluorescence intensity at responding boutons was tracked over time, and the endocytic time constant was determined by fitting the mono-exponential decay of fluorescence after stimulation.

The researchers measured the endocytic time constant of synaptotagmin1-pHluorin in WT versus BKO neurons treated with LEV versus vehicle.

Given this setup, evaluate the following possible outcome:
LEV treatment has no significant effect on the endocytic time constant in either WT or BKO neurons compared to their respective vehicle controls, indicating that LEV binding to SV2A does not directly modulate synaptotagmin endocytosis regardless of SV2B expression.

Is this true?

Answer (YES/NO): NO